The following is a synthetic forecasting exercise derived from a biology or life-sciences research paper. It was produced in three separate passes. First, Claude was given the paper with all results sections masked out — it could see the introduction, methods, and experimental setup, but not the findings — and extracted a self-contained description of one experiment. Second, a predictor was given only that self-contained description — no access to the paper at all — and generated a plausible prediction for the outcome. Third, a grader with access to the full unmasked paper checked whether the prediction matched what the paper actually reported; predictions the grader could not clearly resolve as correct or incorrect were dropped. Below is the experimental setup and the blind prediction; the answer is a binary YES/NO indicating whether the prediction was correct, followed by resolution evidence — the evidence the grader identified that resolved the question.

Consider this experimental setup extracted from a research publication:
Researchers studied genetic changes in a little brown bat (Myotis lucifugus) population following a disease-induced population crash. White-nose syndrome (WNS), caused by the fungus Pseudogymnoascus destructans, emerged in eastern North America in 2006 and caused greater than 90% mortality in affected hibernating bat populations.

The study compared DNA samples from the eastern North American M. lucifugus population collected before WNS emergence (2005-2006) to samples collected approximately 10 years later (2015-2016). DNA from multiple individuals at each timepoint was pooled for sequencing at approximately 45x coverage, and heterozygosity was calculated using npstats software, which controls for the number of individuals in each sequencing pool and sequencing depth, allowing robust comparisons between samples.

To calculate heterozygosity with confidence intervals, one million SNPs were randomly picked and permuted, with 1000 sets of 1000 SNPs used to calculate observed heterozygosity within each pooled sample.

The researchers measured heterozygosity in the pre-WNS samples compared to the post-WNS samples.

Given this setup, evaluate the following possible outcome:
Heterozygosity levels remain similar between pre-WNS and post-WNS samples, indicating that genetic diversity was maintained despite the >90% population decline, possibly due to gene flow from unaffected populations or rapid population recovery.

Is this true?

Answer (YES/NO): YES